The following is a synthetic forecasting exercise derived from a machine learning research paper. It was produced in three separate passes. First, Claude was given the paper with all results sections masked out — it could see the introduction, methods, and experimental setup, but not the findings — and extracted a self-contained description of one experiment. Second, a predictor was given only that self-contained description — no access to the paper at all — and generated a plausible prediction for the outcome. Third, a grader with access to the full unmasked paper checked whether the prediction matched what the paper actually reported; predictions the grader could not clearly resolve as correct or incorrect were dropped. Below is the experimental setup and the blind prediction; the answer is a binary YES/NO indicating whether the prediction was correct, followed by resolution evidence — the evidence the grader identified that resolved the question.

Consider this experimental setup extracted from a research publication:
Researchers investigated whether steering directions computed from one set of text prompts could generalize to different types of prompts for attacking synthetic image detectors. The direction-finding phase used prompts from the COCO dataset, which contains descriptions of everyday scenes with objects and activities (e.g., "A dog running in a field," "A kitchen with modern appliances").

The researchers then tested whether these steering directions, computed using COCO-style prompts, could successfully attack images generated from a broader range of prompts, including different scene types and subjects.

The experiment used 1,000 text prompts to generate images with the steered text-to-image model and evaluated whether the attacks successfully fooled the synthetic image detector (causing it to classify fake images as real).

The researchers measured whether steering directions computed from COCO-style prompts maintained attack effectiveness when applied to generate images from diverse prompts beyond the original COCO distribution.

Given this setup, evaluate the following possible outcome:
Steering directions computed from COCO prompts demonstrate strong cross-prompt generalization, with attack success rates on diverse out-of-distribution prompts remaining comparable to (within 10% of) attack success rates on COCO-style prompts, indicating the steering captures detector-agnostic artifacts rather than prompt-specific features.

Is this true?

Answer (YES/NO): NO